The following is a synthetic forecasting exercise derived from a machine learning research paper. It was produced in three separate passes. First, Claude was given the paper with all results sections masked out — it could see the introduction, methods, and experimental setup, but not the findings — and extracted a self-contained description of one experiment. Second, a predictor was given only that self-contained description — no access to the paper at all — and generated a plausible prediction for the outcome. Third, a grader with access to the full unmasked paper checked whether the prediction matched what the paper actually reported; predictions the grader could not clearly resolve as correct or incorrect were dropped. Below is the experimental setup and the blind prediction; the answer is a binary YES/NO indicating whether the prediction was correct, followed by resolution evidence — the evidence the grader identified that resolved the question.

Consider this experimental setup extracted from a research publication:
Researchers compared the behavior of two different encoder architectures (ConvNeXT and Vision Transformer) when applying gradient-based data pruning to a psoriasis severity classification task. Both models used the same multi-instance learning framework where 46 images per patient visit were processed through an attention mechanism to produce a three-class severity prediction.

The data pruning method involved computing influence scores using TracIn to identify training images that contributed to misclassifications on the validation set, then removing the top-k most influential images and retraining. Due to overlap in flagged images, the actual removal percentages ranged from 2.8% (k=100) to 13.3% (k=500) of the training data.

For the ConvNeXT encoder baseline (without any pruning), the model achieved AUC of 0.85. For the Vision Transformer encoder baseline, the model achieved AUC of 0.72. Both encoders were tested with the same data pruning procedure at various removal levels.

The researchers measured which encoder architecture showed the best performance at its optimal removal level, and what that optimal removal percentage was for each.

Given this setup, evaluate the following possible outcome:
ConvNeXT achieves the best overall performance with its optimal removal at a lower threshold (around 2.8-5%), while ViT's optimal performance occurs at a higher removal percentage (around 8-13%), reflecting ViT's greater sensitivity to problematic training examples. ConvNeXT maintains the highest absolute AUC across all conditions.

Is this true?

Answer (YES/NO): NO